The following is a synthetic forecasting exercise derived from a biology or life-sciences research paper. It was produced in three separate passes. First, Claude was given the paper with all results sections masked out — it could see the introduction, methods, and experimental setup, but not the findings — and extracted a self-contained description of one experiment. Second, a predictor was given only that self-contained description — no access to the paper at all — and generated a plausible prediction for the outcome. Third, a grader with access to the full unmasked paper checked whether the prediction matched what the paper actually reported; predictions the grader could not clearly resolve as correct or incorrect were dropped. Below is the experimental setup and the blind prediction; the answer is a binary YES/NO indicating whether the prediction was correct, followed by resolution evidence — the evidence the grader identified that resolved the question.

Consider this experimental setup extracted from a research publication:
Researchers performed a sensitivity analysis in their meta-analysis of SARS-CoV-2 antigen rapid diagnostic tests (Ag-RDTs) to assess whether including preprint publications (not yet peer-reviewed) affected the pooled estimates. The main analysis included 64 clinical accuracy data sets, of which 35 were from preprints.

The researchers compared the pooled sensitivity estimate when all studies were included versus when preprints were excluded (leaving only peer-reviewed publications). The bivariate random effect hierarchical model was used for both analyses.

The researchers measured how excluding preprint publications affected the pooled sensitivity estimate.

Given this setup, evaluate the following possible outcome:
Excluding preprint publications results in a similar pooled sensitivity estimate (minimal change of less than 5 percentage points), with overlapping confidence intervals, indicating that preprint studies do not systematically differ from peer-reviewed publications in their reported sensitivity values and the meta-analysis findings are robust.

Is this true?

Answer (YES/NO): NO